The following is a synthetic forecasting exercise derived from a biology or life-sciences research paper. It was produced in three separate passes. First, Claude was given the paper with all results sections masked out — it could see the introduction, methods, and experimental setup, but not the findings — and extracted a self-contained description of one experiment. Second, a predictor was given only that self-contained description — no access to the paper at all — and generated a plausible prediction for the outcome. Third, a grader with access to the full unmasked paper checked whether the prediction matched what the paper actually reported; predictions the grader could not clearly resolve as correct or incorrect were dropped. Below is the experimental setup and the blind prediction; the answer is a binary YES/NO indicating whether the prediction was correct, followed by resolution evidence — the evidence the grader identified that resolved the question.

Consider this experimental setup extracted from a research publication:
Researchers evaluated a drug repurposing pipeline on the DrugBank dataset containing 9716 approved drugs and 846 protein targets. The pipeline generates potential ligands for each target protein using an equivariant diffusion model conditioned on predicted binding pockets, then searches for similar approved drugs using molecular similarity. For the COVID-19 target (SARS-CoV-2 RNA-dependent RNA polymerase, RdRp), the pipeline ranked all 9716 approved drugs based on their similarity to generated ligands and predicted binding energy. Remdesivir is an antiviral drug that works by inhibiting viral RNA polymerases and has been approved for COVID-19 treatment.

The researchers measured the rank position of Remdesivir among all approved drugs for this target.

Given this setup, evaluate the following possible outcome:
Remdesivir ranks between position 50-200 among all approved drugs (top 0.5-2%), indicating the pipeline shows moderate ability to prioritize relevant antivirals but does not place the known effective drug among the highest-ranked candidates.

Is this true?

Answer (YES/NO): NO